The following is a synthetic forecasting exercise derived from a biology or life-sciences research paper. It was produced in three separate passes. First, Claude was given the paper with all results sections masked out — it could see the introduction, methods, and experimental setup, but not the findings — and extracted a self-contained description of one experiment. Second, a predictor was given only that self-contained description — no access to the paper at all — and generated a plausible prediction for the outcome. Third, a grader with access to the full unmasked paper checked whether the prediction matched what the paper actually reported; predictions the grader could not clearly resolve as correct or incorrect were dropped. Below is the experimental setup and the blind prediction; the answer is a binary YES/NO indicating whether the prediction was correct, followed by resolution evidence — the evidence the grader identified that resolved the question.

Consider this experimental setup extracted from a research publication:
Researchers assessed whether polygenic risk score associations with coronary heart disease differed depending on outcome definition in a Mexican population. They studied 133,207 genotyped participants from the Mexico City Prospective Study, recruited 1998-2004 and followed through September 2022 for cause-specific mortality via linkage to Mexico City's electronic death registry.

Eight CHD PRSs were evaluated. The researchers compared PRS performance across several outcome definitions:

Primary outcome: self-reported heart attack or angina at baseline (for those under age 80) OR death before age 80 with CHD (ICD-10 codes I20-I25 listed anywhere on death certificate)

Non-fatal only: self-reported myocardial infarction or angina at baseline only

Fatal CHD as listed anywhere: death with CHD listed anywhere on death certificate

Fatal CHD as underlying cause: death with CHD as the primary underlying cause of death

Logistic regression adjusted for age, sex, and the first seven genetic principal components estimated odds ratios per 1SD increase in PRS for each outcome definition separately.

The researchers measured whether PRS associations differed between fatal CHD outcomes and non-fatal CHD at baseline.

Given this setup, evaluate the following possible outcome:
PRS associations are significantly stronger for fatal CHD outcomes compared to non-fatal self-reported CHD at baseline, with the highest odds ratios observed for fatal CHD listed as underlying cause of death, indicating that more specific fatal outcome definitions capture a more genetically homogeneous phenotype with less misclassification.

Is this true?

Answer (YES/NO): NO